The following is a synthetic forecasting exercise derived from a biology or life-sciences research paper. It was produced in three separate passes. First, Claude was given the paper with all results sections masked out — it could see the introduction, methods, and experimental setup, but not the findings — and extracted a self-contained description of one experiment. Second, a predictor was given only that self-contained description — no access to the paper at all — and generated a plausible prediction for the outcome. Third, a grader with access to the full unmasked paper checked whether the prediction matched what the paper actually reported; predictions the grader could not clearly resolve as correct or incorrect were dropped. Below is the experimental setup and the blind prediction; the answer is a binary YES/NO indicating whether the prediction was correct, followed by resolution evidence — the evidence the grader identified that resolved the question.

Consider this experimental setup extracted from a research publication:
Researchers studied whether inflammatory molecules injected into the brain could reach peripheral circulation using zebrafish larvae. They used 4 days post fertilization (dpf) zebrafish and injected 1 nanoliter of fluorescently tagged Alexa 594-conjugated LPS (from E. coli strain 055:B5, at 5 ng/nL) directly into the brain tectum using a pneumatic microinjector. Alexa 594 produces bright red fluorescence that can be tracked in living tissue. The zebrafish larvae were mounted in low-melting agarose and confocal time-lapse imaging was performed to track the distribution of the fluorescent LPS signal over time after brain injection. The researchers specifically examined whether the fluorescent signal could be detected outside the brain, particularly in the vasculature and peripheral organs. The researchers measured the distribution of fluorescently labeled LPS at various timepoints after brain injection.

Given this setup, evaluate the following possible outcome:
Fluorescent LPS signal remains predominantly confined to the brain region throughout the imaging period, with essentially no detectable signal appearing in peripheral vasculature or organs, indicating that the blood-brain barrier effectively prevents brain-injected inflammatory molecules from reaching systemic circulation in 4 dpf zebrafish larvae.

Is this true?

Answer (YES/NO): NO